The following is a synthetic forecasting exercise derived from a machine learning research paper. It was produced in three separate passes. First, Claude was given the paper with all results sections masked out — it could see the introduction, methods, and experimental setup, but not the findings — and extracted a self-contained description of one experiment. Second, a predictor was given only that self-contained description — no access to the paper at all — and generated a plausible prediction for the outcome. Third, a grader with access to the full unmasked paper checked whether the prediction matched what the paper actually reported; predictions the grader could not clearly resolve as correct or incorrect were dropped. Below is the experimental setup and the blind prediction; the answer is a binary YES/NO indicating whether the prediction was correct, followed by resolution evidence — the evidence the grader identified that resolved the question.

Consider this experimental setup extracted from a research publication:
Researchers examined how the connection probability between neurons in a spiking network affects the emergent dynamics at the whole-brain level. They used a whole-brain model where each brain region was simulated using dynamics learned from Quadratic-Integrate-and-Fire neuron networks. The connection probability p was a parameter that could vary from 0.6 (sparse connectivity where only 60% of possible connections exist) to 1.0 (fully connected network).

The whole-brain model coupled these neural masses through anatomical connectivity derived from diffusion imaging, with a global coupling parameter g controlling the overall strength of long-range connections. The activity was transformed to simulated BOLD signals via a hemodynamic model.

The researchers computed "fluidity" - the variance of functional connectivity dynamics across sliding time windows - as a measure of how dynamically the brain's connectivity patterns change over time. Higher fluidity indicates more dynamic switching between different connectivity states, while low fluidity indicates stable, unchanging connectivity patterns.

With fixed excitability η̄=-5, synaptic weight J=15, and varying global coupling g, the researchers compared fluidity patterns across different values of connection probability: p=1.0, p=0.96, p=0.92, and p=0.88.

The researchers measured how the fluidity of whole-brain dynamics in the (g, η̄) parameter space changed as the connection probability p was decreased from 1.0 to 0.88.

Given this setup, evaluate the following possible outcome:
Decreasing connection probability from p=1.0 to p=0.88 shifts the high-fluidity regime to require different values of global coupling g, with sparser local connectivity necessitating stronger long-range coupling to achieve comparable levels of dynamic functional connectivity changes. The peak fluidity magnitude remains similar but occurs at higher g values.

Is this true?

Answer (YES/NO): YES